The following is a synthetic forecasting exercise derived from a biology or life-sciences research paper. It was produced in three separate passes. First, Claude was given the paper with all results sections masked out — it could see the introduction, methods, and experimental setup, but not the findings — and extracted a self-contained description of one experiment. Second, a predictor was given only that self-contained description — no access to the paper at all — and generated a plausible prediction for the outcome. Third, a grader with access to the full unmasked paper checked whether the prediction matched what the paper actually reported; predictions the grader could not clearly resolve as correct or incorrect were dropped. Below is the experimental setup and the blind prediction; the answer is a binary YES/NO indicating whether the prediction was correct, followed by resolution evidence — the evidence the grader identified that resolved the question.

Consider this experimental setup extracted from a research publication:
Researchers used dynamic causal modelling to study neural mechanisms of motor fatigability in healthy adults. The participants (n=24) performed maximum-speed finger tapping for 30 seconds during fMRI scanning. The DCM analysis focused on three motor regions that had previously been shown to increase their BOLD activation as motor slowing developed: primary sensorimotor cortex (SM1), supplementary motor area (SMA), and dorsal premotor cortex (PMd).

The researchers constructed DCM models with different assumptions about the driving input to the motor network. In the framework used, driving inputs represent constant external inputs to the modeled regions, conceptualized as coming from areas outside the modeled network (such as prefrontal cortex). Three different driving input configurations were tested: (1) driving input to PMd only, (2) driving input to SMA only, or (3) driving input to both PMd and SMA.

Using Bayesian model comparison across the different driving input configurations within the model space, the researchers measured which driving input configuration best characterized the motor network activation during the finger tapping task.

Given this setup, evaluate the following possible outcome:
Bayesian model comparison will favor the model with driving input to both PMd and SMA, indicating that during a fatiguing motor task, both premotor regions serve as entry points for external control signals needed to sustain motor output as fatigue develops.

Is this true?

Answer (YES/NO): NO